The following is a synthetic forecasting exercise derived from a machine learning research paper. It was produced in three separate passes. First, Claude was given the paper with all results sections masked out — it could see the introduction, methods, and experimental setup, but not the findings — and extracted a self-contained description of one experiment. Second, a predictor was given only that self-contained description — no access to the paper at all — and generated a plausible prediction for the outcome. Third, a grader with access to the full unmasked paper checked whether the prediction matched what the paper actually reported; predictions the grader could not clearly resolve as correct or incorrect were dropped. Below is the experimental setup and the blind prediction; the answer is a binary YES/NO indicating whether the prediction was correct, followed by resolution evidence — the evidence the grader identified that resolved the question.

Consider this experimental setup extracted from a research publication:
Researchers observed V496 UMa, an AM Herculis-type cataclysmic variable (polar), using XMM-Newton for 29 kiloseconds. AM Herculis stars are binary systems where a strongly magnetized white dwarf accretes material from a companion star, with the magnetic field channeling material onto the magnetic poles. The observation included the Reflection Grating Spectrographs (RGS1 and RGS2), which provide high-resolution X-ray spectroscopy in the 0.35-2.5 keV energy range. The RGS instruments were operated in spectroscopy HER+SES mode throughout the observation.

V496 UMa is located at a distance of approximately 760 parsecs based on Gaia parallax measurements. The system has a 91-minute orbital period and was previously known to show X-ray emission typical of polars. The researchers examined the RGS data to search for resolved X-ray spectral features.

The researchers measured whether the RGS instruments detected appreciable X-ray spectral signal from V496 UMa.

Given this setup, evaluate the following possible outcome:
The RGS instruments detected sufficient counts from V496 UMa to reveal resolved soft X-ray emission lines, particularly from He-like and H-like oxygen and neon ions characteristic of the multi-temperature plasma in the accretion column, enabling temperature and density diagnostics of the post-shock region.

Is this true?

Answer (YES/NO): NO